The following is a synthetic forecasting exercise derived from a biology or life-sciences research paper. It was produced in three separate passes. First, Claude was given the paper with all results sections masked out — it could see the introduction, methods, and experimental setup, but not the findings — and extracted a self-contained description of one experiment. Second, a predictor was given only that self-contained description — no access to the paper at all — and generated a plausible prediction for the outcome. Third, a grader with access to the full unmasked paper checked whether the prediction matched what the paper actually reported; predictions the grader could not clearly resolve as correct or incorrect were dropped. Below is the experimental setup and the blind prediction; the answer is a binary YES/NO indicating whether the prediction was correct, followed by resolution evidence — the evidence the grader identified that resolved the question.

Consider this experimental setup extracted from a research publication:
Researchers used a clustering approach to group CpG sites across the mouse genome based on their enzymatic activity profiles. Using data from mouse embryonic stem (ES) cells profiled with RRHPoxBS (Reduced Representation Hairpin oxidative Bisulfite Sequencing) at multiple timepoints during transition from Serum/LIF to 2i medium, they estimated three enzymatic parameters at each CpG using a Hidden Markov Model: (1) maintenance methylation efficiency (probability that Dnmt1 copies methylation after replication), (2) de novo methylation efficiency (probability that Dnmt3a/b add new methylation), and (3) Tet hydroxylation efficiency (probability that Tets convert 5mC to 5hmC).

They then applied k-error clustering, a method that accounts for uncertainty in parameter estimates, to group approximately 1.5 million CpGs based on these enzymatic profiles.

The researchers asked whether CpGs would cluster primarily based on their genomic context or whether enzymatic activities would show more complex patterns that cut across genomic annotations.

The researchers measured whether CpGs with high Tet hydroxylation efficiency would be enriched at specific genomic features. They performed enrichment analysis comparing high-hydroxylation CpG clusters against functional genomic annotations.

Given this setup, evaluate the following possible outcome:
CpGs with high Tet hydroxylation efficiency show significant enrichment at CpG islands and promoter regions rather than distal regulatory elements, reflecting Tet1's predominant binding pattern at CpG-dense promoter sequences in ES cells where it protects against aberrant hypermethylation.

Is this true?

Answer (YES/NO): YES